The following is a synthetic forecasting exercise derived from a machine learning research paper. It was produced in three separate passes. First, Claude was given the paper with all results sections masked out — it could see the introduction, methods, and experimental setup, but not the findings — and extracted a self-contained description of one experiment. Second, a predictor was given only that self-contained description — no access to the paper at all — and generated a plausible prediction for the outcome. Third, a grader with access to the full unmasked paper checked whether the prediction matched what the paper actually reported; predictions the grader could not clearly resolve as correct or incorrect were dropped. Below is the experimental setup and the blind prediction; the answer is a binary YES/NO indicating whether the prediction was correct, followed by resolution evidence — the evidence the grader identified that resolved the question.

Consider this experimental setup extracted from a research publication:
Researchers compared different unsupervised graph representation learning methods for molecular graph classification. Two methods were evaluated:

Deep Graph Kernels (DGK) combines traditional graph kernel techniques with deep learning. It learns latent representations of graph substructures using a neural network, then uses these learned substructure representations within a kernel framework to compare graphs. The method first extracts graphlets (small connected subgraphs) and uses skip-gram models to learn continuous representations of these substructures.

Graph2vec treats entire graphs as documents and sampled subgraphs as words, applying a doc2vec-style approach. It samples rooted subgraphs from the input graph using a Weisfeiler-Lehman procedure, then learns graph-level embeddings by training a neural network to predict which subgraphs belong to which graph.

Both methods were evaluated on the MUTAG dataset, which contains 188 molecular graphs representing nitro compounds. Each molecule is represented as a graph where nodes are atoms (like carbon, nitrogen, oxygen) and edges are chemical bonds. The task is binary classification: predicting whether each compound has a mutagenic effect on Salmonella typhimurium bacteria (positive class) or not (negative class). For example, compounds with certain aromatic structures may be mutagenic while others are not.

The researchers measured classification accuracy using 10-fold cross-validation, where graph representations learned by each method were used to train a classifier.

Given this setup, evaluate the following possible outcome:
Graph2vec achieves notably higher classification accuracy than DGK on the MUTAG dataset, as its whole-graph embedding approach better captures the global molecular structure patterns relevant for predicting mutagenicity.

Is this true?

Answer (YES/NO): NO